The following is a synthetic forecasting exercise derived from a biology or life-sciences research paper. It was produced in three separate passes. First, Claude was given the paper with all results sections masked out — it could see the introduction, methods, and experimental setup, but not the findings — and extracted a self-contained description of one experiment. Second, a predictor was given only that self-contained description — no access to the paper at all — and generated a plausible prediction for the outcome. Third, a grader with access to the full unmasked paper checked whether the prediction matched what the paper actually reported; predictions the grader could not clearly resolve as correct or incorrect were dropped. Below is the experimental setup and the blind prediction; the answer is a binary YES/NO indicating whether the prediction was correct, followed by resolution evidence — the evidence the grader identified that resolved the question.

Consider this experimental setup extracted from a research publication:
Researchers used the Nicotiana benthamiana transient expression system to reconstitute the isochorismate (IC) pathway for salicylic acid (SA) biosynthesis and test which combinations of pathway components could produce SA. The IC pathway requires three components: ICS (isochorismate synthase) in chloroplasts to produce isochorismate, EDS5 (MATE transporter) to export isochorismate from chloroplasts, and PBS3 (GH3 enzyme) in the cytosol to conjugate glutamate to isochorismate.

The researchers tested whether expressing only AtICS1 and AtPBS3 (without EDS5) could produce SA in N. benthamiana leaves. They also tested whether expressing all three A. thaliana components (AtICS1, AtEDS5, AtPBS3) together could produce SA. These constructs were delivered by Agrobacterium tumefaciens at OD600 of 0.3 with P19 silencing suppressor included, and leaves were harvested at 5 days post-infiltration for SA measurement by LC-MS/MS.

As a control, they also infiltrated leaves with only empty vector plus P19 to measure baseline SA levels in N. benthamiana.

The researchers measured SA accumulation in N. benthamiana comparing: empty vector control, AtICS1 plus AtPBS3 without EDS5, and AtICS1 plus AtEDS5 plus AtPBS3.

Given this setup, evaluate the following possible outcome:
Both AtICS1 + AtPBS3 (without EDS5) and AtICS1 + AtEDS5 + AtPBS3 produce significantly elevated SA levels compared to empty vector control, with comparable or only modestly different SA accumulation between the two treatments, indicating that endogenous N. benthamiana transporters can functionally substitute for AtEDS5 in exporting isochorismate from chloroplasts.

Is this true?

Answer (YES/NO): NO